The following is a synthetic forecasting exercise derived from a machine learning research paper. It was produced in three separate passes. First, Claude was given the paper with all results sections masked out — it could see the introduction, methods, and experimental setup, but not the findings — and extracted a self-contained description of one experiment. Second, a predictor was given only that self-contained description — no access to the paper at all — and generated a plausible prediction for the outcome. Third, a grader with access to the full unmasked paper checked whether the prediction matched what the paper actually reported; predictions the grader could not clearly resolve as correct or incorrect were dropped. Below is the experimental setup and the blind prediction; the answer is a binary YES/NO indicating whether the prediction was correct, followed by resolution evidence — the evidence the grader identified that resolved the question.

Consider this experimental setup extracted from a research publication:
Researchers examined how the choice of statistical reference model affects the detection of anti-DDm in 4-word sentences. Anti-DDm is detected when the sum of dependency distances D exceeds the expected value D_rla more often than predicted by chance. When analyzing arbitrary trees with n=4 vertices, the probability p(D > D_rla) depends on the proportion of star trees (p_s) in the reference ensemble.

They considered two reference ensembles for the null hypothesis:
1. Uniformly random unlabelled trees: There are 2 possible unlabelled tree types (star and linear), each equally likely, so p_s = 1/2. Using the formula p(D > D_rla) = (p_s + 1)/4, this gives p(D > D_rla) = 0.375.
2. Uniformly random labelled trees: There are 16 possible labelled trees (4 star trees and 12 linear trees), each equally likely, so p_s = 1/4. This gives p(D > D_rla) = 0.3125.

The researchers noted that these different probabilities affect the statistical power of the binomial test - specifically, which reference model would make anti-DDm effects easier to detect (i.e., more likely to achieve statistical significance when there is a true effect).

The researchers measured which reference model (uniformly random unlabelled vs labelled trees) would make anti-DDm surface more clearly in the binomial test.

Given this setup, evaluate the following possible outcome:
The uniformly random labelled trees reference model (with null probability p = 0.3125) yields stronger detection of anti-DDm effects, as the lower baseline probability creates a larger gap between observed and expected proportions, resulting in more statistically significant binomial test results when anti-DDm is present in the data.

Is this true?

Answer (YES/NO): YES